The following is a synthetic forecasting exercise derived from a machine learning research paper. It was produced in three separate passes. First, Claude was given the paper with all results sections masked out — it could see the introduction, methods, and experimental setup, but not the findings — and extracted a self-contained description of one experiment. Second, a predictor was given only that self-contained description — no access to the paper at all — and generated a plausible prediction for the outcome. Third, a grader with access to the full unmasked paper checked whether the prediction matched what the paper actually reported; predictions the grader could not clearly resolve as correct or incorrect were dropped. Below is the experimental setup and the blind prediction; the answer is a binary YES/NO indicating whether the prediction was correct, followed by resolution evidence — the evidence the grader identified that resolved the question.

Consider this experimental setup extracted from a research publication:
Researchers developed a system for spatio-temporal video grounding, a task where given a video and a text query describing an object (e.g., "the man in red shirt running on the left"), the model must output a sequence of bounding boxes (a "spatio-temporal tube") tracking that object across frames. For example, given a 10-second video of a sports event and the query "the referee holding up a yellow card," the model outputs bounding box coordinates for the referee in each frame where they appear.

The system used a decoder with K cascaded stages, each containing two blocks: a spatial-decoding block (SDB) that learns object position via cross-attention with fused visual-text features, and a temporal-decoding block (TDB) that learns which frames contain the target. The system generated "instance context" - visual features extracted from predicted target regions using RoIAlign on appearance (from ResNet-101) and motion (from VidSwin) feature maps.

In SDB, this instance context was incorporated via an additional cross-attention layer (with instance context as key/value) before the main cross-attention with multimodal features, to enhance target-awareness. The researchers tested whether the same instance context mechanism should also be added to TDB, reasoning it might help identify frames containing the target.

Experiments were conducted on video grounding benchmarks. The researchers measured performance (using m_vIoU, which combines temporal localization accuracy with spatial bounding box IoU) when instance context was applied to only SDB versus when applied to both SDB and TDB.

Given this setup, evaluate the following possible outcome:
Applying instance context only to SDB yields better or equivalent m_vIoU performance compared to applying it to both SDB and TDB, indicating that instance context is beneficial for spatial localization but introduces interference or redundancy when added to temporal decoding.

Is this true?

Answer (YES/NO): YES